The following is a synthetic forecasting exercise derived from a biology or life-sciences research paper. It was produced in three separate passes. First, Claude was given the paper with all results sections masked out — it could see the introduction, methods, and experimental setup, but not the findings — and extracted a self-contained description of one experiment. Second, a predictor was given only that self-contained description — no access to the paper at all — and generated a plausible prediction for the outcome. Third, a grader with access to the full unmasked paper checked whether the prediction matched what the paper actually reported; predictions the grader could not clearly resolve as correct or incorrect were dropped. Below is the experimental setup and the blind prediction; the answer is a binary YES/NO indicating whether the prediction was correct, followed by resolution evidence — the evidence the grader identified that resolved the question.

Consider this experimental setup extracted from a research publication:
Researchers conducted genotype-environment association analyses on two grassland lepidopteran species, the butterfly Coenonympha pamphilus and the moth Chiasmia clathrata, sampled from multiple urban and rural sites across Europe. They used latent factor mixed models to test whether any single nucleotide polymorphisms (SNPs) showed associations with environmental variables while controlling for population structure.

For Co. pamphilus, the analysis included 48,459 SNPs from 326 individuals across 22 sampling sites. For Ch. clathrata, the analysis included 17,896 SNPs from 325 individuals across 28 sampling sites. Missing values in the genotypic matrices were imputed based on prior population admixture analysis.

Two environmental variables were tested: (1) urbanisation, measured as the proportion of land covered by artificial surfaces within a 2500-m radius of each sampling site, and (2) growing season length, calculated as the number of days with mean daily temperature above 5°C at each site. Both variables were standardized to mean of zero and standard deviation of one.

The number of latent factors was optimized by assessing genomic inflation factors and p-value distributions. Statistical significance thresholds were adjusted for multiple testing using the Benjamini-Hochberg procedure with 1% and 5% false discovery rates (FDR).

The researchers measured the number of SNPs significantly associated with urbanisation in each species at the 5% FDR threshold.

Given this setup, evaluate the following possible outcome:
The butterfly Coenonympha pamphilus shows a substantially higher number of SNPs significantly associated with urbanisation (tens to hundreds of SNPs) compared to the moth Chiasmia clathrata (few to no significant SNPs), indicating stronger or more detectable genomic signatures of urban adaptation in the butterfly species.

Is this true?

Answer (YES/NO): NO